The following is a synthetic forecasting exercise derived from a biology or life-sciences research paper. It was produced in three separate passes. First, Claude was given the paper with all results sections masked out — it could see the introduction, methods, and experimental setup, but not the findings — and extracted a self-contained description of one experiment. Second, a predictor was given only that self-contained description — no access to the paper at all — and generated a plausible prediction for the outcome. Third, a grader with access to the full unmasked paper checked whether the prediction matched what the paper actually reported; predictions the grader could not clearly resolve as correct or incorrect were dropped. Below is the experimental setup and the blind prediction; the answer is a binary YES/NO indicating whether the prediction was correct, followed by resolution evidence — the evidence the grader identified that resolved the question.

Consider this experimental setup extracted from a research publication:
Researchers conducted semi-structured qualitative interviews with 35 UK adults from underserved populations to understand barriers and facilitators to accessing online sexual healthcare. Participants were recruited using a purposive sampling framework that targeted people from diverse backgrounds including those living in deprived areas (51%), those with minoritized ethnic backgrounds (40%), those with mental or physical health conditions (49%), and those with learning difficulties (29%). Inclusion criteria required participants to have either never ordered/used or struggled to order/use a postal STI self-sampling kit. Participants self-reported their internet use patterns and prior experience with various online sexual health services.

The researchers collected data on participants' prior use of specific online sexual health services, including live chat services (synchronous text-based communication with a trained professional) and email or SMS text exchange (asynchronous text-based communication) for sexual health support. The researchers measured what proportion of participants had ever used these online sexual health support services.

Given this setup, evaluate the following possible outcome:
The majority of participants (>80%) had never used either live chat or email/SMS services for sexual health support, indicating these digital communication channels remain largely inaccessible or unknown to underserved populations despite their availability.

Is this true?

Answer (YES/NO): YES